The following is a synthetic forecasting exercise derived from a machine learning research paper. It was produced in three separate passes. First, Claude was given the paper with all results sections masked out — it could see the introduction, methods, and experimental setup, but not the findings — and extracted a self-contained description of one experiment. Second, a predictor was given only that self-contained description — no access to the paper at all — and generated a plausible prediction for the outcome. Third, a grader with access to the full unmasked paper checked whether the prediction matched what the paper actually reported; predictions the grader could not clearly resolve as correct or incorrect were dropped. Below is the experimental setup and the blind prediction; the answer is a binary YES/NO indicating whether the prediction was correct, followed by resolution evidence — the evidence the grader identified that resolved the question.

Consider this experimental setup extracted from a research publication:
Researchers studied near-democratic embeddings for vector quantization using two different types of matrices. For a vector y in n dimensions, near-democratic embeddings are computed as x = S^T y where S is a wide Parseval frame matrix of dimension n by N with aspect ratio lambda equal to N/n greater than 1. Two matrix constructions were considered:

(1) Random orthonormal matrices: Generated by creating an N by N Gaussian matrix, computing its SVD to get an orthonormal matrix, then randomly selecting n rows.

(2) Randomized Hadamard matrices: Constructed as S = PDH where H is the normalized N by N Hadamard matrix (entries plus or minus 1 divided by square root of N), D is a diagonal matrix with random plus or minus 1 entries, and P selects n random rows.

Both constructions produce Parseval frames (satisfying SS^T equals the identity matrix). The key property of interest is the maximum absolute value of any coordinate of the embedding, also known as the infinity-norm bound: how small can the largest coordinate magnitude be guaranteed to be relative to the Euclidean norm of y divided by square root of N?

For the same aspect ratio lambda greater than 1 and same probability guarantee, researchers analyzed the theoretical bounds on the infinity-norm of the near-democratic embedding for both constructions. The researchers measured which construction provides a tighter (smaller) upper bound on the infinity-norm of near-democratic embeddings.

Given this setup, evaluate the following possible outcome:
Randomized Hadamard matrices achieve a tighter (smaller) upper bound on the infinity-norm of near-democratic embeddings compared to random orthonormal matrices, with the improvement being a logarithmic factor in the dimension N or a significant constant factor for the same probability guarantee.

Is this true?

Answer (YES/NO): NO